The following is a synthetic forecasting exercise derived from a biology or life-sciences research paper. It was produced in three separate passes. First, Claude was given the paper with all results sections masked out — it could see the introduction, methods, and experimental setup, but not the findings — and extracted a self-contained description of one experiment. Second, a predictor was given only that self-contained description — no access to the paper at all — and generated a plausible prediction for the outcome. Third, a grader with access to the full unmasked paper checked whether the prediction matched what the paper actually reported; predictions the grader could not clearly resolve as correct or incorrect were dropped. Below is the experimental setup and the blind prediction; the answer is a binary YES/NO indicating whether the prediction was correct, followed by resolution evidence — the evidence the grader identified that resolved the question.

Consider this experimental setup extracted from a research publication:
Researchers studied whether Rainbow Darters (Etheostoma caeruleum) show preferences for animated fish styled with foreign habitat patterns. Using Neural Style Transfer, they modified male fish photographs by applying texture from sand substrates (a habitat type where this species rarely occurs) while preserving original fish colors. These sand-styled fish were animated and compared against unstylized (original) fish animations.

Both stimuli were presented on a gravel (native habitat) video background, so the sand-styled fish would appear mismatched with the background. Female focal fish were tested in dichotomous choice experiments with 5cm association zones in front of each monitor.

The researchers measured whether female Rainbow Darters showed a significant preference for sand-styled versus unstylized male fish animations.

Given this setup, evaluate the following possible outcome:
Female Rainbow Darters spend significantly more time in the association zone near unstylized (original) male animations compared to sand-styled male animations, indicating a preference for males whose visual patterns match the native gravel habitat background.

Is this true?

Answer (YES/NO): NO